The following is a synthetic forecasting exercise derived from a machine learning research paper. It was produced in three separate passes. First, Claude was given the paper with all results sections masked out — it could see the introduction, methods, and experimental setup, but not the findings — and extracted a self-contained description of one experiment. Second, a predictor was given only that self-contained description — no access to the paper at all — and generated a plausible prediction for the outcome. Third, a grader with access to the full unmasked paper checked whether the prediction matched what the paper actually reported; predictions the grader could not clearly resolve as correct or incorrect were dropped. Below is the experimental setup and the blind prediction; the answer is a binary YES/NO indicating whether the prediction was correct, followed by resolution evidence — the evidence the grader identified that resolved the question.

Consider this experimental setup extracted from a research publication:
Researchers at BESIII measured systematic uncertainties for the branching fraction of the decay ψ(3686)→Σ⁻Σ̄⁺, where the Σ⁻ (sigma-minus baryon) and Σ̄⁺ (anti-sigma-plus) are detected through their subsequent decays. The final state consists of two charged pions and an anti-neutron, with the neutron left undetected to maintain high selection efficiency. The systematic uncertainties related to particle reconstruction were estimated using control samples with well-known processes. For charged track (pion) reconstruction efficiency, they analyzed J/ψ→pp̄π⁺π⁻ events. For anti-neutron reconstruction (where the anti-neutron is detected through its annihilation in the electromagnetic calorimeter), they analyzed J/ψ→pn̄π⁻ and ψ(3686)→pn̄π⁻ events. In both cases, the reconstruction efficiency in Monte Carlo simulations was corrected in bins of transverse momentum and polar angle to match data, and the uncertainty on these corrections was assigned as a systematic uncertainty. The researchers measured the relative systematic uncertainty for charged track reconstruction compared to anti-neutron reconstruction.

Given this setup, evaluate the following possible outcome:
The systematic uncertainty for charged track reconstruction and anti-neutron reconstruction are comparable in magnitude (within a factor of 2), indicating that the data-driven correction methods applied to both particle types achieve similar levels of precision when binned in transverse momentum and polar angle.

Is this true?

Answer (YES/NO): NO